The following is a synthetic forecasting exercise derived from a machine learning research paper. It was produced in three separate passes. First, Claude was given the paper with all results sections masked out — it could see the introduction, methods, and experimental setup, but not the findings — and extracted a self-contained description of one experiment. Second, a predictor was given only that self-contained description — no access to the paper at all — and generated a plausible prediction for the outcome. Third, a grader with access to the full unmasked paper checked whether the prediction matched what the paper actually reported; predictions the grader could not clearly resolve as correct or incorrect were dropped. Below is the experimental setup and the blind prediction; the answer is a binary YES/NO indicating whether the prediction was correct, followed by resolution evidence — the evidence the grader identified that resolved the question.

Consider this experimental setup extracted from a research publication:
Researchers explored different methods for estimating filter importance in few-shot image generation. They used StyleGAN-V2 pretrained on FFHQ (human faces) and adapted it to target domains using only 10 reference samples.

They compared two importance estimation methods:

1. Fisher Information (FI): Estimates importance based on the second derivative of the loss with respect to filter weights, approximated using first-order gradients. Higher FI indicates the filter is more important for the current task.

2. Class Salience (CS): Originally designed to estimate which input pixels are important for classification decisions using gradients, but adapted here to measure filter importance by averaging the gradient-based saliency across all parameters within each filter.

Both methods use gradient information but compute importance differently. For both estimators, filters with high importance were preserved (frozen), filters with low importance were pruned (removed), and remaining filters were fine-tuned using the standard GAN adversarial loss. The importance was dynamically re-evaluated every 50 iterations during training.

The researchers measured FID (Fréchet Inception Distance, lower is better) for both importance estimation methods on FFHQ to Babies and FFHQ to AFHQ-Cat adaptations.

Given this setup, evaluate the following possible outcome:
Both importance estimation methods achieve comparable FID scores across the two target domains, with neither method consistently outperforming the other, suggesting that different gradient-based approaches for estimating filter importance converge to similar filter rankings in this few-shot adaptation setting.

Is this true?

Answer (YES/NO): NO